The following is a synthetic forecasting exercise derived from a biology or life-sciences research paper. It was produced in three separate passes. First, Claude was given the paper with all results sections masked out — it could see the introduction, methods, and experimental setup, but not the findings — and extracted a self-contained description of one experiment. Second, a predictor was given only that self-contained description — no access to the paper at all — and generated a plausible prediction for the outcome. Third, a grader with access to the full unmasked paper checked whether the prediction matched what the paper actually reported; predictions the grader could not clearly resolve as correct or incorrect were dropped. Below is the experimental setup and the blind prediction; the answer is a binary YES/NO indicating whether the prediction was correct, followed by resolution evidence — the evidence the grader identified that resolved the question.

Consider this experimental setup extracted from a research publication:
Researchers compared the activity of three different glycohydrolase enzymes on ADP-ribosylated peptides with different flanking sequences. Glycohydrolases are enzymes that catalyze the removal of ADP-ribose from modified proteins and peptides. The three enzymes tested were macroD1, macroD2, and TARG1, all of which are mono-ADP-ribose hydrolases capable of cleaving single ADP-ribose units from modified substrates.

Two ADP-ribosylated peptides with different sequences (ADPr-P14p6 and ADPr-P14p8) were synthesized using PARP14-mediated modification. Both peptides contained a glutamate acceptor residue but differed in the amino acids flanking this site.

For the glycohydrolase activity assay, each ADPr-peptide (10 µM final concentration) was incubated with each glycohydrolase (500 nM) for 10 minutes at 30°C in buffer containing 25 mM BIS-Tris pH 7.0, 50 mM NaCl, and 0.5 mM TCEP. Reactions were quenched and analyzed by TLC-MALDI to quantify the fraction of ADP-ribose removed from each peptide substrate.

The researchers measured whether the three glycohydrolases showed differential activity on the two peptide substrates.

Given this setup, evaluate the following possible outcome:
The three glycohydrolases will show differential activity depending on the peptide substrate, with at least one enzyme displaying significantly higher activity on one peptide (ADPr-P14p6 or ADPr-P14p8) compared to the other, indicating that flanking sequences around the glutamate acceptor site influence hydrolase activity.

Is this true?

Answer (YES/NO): YES